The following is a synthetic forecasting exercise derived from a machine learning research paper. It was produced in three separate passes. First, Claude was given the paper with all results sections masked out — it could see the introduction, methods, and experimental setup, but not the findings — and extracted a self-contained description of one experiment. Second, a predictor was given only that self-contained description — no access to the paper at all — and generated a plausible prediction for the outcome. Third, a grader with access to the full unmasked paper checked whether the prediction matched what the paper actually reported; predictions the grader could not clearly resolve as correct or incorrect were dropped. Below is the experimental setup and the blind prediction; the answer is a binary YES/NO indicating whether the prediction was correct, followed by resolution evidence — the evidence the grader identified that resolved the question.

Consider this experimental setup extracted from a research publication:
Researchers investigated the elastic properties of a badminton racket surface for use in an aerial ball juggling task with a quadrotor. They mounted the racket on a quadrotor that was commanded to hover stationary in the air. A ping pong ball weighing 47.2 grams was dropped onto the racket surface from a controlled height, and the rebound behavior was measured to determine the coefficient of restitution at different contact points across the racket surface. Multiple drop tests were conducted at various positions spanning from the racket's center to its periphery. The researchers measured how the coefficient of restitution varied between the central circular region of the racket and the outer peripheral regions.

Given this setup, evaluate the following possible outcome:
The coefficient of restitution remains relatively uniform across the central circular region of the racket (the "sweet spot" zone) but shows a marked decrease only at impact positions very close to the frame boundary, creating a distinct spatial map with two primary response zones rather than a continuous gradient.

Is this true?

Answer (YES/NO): NO